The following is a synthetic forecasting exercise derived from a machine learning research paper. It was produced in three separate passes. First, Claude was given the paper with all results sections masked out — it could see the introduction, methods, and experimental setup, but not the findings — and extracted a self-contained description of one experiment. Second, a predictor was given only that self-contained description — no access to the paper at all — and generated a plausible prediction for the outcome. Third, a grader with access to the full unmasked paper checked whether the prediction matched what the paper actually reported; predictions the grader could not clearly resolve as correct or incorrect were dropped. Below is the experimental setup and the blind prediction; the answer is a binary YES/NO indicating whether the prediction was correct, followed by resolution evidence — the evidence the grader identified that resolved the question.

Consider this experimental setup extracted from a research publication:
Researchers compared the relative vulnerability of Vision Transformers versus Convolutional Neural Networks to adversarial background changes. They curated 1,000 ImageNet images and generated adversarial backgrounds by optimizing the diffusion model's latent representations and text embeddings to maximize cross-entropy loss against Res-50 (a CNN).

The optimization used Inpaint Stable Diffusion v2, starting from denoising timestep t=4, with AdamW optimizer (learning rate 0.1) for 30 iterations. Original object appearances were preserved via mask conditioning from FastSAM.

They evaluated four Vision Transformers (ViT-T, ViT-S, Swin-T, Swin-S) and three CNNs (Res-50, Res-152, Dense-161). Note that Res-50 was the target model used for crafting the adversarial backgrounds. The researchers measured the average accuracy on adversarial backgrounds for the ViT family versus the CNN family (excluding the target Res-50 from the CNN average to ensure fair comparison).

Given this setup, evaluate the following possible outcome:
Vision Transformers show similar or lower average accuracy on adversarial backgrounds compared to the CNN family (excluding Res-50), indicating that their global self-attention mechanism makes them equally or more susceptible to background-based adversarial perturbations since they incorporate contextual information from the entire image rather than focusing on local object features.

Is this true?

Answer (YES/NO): NO